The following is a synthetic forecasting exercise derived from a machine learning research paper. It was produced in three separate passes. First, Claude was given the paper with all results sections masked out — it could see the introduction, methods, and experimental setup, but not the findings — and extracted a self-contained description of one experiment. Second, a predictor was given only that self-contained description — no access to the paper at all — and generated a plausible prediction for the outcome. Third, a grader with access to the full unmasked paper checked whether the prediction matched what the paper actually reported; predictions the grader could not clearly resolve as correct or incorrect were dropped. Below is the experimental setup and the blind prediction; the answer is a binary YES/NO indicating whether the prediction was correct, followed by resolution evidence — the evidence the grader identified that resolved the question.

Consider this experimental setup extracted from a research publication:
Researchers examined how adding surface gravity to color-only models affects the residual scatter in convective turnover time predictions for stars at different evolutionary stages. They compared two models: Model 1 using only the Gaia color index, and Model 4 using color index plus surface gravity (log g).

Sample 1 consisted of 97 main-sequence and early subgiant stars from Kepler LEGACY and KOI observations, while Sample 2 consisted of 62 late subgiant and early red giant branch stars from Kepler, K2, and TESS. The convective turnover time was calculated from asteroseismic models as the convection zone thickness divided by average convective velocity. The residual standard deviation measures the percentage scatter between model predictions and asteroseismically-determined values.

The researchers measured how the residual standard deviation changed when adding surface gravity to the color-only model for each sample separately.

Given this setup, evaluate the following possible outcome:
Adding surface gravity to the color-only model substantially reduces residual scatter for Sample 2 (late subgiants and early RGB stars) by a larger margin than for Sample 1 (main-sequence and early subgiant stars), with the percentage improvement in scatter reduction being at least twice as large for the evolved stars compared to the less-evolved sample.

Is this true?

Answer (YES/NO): NO